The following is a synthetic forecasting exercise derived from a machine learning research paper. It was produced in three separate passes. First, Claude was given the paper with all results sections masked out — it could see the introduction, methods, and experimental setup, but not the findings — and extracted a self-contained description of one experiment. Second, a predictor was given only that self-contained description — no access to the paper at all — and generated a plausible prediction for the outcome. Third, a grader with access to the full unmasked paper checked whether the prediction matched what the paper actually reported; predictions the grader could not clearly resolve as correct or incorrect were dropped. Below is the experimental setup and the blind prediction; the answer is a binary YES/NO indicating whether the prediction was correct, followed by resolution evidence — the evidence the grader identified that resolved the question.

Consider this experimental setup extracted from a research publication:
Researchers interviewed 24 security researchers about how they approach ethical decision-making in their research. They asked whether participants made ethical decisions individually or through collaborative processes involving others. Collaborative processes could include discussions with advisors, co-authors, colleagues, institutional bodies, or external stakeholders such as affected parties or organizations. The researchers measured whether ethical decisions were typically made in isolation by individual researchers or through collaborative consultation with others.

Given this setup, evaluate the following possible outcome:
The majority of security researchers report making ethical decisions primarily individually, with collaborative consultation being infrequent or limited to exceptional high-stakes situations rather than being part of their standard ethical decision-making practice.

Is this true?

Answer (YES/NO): NO